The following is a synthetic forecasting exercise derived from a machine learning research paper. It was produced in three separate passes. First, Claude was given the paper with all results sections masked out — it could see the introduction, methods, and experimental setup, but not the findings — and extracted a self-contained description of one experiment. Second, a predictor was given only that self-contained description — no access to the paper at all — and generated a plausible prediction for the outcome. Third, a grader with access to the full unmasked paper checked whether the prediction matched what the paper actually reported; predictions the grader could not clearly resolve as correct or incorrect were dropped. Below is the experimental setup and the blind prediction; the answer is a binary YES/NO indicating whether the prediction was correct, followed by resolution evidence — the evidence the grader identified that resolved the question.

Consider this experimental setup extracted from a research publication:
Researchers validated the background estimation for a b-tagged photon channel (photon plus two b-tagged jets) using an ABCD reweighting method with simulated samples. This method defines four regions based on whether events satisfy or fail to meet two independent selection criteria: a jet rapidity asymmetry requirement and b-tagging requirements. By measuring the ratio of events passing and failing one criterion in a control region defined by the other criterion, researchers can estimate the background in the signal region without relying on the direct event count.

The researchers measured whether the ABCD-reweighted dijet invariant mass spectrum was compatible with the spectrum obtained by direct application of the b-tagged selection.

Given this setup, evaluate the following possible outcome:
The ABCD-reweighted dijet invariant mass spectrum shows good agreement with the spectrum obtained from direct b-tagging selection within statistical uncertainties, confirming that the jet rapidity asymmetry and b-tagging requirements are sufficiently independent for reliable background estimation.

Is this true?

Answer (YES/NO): YES